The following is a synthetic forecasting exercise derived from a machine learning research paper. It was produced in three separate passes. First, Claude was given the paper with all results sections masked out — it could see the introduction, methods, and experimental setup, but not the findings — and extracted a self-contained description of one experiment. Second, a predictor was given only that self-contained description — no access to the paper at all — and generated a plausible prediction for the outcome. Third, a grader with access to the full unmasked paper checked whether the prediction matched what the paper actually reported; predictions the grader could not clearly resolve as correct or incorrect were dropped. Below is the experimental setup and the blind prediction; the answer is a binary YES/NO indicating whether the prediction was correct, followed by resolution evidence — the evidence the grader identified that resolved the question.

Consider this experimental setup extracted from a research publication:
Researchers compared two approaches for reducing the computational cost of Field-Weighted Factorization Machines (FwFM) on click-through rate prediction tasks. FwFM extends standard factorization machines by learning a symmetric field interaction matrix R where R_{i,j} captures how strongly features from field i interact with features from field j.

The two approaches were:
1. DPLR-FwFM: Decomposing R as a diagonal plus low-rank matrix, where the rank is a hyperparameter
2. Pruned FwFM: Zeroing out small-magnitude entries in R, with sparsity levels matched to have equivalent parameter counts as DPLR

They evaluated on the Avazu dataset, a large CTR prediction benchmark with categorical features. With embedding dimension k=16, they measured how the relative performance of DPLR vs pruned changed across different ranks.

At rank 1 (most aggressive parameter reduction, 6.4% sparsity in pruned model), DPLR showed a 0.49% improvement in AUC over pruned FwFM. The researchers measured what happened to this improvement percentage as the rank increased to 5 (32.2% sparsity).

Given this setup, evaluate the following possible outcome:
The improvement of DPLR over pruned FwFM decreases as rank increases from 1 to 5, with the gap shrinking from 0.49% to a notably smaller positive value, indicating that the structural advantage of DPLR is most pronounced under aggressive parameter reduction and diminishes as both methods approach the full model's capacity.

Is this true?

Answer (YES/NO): NO